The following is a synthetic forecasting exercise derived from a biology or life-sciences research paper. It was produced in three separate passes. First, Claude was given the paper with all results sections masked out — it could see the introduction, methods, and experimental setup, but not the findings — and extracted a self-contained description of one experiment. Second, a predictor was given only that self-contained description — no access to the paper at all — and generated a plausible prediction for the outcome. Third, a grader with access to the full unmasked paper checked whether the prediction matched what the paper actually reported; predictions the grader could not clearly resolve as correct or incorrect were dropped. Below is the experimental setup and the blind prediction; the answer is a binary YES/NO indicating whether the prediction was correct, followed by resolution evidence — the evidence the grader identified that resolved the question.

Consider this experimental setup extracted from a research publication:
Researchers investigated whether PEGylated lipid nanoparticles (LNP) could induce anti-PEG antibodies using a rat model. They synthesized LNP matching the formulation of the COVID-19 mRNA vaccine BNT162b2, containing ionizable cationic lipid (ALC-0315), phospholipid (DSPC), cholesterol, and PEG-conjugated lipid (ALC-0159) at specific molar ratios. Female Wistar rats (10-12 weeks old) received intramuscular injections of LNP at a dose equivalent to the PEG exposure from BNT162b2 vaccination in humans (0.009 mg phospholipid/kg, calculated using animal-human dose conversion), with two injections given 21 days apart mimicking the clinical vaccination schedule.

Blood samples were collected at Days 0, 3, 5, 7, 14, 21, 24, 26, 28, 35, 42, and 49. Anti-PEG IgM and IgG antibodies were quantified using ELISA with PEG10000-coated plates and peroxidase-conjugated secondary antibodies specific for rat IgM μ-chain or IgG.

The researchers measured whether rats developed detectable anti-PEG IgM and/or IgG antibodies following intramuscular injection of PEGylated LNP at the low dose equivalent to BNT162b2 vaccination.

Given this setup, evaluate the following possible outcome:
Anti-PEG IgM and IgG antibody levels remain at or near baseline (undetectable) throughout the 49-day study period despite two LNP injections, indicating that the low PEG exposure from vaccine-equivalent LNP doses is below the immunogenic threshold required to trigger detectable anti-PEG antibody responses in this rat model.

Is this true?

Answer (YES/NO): NO